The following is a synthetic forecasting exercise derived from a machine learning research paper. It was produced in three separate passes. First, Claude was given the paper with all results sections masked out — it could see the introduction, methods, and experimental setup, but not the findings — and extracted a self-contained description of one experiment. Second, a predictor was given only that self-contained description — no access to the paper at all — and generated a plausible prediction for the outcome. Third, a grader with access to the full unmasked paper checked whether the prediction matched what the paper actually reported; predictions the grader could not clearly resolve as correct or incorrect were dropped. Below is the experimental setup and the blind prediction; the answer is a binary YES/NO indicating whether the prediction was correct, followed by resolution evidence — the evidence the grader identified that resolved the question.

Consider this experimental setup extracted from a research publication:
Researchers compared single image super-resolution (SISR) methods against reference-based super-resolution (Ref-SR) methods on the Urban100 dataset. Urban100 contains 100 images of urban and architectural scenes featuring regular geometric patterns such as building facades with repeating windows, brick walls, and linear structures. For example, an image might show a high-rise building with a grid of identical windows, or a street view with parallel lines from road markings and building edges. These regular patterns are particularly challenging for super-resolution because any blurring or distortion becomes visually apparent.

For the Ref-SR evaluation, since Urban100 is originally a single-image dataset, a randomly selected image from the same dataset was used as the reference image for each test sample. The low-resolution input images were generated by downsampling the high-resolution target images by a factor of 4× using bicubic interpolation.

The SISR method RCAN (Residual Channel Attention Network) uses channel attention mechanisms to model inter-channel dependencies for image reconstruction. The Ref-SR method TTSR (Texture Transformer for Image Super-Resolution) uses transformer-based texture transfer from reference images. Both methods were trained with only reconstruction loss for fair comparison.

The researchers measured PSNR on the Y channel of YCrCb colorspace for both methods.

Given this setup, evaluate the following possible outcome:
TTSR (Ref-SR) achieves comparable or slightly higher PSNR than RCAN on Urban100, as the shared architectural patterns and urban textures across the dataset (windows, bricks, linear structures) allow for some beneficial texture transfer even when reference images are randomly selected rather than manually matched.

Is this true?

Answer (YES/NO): YES